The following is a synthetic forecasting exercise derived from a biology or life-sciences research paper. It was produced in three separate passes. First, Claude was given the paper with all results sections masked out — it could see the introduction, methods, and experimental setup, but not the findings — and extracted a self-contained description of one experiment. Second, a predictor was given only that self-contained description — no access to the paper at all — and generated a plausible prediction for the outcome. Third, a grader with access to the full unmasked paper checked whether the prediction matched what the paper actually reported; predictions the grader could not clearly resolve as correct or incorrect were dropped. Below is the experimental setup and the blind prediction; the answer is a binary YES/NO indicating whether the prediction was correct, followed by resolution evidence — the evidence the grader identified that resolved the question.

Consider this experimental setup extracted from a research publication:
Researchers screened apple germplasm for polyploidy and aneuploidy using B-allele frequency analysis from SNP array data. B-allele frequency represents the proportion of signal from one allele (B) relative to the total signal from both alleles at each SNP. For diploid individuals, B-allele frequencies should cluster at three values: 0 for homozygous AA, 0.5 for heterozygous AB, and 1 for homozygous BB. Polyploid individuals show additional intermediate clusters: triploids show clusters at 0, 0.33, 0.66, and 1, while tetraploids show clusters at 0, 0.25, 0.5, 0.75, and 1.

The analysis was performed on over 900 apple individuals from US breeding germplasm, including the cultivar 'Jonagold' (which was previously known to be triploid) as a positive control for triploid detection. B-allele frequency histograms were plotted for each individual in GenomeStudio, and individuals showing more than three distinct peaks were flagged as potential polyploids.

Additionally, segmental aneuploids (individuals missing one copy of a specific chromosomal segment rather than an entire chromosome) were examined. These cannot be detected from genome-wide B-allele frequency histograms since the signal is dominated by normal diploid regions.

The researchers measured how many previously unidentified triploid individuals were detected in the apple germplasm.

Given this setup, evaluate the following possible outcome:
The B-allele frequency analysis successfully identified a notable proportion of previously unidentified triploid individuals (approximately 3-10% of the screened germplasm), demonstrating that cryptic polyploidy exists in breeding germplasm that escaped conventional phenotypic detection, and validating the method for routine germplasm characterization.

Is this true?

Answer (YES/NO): NO